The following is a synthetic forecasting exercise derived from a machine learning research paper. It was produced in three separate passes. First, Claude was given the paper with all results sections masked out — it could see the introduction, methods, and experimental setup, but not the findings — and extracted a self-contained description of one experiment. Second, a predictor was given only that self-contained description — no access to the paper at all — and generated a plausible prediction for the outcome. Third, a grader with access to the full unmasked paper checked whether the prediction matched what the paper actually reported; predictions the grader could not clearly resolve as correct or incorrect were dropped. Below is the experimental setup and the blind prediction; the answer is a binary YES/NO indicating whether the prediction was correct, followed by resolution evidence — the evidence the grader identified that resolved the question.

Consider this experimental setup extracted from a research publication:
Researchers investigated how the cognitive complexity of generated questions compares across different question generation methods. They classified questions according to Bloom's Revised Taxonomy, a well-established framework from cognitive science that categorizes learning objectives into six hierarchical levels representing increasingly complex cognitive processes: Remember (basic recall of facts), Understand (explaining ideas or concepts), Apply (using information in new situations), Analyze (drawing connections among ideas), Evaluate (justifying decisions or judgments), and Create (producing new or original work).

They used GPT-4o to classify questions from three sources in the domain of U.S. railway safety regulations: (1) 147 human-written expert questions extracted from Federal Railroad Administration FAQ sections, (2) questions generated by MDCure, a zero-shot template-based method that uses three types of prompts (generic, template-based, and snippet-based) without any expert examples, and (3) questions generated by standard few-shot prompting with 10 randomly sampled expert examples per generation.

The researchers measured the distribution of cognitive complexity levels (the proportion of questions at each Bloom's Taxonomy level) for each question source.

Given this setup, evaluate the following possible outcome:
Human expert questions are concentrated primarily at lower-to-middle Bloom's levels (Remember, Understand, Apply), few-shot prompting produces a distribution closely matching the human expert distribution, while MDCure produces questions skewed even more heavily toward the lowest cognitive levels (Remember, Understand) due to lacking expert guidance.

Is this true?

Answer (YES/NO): NO